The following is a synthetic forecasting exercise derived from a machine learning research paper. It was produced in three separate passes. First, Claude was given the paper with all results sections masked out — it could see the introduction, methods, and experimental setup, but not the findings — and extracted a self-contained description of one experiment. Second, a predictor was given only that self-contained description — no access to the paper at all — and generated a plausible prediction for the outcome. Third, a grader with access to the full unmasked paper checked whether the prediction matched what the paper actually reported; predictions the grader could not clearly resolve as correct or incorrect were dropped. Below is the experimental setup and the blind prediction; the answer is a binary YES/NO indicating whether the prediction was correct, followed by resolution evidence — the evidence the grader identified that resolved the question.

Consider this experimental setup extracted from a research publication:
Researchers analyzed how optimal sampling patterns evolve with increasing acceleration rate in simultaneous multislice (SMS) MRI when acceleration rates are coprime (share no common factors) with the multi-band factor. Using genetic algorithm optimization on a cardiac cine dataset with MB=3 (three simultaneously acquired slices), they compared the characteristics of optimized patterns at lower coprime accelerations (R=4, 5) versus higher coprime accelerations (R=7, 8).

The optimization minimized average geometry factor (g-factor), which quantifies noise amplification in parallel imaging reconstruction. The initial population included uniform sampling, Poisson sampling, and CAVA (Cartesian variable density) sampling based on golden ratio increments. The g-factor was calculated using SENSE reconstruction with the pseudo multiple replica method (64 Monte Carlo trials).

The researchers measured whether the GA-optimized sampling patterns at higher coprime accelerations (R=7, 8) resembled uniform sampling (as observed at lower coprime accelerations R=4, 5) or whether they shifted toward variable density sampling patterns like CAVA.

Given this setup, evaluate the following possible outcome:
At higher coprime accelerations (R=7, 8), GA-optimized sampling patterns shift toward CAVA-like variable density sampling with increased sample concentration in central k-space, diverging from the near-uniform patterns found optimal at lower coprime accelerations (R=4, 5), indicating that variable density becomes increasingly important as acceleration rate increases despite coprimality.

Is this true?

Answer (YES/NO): YES